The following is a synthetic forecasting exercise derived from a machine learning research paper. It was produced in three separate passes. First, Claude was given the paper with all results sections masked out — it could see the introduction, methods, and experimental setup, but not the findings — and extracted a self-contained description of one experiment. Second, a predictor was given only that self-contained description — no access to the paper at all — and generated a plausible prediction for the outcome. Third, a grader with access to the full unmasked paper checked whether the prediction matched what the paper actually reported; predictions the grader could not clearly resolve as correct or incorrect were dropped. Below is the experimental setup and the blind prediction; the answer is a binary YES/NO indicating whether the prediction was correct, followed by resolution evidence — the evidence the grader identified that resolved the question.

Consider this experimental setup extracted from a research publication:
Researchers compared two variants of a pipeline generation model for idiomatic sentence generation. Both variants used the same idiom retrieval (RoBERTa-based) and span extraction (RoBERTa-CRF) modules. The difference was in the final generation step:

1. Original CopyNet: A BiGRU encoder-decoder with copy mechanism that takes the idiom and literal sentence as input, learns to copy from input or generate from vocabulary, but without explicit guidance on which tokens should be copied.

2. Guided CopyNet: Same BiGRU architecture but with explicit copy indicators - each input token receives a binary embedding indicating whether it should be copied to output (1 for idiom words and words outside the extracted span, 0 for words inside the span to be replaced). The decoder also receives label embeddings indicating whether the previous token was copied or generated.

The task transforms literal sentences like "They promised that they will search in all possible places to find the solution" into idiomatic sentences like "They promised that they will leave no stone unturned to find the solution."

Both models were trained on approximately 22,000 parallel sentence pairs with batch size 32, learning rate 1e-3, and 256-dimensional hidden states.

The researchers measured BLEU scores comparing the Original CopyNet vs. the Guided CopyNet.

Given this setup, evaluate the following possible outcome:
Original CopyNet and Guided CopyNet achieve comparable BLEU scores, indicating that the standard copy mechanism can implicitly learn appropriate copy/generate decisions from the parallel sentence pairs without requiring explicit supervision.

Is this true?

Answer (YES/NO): NO